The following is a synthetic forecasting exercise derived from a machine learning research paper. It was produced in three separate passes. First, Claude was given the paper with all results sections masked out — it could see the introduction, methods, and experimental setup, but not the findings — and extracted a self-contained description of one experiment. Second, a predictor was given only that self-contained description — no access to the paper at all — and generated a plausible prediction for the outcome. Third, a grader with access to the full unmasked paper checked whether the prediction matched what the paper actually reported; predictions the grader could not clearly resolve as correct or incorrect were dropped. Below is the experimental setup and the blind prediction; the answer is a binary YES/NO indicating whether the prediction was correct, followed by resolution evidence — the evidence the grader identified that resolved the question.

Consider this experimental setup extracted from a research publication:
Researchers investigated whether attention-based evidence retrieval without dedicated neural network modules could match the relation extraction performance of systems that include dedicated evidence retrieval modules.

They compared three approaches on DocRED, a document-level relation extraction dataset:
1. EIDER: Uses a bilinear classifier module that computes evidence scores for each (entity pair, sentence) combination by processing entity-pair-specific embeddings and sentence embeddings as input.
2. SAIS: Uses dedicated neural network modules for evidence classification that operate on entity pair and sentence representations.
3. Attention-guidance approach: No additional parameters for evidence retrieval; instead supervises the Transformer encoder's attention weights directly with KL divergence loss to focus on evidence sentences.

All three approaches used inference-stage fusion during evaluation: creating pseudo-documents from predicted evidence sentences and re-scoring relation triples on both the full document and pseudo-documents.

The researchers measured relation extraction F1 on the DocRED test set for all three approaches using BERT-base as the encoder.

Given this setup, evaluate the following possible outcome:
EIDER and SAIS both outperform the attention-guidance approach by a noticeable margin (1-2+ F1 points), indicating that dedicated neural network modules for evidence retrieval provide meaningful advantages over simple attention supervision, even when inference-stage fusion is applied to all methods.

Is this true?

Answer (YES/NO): NO